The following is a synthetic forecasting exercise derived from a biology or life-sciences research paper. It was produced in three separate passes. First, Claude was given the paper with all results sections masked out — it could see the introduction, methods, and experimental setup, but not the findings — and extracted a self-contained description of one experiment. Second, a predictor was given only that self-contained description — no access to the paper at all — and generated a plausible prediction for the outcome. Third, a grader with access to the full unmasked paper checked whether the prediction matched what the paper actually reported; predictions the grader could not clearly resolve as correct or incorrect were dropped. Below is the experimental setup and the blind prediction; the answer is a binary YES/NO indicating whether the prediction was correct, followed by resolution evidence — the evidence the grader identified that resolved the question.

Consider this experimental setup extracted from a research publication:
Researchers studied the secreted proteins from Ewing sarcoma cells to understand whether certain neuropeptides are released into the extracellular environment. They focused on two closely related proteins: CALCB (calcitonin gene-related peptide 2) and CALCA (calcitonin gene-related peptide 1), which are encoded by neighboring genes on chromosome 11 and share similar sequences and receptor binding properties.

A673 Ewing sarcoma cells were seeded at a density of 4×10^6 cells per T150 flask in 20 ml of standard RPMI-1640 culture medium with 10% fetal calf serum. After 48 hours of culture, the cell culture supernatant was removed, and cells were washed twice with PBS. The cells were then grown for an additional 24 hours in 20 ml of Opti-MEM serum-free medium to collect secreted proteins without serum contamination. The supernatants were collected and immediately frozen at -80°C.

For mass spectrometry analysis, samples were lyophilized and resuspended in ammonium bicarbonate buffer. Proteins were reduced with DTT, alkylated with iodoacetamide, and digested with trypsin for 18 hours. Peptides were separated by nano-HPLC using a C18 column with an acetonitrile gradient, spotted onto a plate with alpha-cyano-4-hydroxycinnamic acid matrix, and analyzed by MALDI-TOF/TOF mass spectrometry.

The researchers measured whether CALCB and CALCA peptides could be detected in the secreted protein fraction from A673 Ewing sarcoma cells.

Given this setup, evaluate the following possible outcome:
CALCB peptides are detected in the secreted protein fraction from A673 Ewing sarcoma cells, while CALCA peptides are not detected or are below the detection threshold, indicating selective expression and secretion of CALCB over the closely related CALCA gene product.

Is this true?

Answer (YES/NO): YES